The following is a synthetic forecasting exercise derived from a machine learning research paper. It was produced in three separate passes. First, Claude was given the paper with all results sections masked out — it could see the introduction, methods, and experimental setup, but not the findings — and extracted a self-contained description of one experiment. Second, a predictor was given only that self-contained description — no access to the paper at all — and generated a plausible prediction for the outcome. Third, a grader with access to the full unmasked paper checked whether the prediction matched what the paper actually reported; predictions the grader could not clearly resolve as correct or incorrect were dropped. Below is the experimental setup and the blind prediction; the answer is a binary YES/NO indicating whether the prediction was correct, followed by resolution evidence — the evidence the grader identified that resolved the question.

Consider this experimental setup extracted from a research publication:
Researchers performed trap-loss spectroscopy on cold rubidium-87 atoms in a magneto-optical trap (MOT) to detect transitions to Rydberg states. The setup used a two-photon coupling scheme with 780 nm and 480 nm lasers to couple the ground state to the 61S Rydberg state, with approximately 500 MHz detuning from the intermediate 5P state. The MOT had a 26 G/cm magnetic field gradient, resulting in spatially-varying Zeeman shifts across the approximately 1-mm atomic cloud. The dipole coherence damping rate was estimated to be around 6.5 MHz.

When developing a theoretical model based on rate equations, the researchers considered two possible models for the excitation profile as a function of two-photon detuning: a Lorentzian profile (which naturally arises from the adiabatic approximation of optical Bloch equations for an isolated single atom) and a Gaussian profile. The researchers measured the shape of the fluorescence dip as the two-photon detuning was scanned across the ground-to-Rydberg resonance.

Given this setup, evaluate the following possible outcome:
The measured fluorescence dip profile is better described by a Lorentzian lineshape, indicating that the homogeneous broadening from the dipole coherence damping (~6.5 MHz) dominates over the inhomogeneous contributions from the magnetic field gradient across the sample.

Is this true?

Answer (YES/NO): NO